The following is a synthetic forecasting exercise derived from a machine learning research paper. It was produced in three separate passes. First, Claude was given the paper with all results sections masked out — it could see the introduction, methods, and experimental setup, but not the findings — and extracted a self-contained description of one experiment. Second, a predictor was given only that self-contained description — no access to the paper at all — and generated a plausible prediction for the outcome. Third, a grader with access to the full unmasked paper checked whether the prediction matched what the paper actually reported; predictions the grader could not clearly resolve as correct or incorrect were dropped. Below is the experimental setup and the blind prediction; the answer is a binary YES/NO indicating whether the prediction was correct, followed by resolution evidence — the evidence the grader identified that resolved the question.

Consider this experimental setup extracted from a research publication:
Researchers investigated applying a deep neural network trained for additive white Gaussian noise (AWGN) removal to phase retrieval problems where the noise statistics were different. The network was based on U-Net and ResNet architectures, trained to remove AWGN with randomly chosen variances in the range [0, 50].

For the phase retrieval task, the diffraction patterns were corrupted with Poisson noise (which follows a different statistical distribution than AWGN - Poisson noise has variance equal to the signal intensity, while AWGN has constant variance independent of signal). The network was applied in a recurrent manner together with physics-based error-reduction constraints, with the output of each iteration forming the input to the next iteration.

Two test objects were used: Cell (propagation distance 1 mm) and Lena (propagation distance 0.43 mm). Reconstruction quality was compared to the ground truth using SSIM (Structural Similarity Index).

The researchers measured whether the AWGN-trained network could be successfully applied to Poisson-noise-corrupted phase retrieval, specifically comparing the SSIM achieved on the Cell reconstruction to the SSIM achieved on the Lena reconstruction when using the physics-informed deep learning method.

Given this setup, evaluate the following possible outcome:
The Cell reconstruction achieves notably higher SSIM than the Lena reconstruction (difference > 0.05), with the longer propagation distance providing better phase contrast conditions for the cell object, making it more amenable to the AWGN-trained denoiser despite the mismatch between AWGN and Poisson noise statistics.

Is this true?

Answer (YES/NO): NO